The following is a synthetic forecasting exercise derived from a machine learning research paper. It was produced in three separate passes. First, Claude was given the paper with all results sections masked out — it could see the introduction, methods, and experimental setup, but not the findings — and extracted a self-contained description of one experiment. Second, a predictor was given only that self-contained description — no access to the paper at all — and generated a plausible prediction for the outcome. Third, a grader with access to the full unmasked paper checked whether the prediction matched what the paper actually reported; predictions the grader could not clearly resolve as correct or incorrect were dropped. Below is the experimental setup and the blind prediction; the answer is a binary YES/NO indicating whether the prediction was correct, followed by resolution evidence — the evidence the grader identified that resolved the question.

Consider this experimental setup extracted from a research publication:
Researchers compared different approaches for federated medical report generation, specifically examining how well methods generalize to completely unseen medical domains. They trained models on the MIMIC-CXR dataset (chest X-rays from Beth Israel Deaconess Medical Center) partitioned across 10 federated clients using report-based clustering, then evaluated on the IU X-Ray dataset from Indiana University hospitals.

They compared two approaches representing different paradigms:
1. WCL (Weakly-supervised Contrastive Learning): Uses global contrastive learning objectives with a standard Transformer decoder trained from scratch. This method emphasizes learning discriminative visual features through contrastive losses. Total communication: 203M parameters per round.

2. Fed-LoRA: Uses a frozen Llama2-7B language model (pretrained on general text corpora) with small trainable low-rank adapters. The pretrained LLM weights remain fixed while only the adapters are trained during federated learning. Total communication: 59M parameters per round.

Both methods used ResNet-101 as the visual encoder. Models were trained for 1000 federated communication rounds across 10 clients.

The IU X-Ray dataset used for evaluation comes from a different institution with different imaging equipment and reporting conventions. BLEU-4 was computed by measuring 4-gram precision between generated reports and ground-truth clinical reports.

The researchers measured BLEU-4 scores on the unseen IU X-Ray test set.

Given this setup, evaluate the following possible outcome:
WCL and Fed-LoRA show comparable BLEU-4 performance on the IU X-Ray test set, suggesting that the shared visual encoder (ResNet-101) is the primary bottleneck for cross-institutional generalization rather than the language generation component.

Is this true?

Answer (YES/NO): NO